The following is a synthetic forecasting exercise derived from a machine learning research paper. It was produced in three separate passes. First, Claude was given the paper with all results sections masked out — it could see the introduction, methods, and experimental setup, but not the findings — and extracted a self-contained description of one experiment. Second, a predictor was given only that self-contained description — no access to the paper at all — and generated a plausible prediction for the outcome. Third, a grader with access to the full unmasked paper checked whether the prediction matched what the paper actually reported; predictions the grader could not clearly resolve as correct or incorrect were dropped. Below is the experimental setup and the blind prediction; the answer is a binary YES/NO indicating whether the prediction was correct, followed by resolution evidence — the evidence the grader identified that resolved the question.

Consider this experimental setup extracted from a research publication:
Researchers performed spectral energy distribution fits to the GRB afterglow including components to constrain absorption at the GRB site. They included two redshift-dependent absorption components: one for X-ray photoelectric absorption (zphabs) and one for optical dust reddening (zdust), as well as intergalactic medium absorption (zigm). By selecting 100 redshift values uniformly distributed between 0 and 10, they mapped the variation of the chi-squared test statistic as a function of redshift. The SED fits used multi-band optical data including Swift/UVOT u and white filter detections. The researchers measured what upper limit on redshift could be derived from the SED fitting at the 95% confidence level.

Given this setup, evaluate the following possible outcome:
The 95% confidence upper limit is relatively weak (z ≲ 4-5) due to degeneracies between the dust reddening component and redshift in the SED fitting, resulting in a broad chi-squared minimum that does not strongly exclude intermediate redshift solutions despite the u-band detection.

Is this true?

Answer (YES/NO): NO